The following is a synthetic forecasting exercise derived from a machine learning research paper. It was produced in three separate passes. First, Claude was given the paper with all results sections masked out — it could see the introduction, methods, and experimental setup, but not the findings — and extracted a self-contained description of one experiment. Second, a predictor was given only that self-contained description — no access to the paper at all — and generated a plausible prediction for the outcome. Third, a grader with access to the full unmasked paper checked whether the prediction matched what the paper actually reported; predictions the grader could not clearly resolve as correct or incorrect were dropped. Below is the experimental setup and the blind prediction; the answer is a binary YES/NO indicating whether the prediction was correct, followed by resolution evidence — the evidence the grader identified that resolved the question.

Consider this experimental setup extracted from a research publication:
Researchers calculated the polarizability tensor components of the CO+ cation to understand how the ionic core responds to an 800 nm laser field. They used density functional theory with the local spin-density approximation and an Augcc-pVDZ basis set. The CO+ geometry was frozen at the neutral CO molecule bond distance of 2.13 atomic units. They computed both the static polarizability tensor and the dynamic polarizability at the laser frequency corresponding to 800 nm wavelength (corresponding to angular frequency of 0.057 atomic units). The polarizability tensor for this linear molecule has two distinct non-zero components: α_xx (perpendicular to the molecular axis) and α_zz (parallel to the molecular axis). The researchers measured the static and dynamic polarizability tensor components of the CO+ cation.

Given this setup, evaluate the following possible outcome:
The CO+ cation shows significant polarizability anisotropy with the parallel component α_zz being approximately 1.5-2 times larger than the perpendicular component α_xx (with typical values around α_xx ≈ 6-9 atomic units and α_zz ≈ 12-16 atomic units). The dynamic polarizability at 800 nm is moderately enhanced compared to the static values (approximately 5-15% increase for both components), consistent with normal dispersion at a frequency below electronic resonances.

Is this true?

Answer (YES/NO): NO